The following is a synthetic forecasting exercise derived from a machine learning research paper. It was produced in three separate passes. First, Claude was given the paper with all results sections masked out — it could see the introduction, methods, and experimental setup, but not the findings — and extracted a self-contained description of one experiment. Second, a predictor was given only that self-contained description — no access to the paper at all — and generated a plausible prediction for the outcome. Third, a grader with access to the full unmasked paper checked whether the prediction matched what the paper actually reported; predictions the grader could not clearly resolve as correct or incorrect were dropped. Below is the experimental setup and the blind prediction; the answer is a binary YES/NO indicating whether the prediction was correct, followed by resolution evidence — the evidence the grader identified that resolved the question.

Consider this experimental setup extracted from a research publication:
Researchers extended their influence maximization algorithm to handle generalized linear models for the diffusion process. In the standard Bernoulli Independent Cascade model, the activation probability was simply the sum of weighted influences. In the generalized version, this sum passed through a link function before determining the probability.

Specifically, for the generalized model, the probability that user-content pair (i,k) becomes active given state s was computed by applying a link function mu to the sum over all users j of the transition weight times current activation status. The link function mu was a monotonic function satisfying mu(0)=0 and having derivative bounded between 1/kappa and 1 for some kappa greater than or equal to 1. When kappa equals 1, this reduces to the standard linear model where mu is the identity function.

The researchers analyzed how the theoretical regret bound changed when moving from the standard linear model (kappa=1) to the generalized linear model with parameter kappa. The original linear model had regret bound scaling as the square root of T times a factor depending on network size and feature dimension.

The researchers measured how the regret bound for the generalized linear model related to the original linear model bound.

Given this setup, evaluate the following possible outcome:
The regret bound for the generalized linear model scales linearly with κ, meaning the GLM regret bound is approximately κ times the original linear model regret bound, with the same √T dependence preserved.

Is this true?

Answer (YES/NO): YES